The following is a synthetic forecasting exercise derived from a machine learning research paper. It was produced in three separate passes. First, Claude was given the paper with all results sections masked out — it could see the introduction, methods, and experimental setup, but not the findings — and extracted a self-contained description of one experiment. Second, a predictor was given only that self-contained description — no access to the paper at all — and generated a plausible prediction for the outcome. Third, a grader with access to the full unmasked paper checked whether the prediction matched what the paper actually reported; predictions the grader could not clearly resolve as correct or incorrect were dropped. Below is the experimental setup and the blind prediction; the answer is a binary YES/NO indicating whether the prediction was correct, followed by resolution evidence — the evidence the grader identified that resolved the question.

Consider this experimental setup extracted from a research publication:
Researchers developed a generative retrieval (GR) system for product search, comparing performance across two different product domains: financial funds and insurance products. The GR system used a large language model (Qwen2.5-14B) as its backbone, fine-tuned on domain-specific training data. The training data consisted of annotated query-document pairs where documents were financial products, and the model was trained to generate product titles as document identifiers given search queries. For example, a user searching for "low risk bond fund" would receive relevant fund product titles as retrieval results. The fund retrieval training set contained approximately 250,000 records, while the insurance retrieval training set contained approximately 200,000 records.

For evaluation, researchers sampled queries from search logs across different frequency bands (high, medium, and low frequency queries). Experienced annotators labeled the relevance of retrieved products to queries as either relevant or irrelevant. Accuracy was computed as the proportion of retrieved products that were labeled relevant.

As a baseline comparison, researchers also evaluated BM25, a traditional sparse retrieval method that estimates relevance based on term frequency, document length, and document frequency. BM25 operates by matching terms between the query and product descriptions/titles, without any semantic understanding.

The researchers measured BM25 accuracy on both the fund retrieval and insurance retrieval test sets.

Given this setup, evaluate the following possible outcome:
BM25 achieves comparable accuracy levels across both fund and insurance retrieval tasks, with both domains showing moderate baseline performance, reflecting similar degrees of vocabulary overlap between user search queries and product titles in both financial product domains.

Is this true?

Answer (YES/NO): NO